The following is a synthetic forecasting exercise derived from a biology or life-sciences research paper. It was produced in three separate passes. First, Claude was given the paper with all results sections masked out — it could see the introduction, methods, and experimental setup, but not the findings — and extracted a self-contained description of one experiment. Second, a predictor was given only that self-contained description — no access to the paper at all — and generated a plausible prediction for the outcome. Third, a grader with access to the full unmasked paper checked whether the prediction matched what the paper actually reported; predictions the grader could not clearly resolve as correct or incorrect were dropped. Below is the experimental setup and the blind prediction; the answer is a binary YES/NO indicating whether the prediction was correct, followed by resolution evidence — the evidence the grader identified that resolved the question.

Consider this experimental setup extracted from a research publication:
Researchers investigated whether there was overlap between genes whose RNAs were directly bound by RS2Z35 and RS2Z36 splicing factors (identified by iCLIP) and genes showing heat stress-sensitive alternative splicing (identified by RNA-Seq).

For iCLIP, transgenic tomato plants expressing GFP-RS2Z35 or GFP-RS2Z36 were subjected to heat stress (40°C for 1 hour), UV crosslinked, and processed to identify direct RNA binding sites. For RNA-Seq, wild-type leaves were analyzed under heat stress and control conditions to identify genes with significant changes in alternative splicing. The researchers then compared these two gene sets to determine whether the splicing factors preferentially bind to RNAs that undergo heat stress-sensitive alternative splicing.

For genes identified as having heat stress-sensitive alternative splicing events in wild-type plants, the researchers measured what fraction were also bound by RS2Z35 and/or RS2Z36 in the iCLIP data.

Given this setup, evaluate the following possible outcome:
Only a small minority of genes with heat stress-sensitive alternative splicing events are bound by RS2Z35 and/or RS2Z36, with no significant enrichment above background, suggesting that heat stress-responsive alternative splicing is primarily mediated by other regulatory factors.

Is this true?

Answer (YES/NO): NO